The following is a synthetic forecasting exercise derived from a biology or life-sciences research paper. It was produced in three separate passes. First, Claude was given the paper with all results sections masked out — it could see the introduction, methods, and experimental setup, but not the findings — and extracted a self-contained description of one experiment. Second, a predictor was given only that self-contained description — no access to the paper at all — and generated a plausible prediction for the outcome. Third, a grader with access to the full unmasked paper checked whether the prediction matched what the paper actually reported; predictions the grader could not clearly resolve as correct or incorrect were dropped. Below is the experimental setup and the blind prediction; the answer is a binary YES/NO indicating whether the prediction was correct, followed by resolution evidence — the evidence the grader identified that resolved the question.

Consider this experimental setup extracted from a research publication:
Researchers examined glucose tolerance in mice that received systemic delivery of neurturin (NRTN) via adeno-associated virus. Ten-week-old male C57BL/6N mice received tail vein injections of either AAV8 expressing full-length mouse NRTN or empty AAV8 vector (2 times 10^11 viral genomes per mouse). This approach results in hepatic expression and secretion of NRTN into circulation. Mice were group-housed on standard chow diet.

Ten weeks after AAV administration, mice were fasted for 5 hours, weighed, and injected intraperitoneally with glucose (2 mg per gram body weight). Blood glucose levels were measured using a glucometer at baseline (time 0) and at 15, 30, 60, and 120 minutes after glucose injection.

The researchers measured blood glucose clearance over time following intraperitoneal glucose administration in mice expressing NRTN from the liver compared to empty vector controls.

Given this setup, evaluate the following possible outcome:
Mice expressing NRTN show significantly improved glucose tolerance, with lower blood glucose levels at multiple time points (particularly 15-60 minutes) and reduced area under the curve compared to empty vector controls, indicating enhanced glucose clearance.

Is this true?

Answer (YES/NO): YES